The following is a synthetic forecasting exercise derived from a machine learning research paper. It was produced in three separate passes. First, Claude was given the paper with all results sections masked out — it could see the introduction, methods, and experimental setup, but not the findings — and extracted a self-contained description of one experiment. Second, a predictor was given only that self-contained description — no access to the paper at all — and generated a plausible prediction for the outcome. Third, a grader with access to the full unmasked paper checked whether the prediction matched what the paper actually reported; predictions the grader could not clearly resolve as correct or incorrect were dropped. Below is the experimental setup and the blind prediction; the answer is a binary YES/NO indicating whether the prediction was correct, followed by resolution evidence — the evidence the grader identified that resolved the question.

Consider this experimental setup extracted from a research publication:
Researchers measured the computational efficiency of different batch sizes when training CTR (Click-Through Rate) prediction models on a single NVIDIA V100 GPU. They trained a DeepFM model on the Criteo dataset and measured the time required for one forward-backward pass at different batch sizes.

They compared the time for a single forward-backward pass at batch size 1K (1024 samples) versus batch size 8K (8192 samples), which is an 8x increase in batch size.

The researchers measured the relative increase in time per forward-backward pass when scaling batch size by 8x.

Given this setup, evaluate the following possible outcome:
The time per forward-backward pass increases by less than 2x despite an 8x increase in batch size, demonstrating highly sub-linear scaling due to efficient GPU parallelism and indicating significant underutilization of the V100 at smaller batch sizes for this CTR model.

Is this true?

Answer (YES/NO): YES